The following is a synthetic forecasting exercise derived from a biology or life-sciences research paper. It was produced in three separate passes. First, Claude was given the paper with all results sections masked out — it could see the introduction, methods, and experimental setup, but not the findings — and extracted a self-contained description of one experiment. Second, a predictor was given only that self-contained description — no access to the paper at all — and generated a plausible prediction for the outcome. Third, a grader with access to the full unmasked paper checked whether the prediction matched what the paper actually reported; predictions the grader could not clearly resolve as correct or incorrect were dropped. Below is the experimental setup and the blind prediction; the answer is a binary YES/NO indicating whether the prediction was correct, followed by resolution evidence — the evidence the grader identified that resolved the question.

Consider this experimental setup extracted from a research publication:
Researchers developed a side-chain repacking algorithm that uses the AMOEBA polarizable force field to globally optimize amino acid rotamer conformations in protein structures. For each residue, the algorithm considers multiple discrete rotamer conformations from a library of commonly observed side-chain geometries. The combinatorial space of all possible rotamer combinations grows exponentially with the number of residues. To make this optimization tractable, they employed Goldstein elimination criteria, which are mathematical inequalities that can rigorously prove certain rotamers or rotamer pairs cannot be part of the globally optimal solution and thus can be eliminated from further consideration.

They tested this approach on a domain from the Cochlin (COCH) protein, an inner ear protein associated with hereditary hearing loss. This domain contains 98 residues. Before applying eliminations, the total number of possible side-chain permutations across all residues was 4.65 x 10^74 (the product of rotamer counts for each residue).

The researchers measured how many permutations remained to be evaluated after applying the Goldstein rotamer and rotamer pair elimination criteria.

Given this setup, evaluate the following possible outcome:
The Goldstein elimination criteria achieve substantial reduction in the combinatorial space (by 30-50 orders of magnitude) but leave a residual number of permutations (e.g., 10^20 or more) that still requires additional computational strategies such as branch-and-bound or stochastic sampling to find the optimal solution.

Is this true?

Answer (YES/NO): NO